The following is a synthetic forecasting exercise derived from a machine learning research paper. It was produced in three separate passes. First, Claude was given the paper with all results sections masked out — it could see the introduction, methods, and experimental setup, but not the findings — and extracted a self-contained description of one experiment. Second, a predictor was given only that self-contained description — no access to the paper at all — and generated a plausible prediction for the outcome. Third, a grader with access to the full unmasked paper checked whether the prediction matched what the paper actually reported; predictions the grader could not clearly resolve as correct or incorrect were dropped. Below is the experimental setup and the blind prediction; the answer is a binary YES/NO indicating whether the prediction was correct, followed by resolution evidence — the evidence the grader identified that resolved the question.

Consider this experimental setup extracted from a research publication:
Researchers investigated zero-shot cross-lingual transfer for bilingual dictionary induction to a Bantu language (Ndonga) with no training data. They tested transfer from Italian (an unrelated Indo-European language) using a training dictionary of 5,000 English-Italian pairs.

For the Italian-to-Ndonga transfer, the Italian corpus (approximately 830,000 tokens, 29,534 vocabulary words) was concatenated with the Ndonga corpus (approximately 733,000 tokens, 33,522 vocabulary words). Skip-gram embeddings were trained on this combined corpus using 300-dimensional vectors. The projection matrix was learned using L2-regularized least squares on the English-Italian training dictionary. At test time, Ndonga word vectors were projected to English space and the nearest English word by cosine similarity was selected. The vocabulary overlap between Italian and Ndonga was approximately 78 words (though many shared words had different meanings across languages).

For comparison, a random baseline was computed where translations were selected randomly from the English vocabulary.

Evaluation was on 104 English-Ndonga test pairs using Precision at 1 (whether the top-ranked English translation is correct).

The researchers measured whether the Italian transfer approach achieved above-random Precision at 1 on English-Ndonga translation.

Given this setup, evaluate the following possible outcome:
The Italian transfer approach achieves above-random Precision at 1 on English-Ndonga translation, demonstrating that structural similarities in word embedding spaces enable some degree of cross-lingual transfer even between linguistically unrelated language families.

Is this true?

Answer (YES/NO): NO